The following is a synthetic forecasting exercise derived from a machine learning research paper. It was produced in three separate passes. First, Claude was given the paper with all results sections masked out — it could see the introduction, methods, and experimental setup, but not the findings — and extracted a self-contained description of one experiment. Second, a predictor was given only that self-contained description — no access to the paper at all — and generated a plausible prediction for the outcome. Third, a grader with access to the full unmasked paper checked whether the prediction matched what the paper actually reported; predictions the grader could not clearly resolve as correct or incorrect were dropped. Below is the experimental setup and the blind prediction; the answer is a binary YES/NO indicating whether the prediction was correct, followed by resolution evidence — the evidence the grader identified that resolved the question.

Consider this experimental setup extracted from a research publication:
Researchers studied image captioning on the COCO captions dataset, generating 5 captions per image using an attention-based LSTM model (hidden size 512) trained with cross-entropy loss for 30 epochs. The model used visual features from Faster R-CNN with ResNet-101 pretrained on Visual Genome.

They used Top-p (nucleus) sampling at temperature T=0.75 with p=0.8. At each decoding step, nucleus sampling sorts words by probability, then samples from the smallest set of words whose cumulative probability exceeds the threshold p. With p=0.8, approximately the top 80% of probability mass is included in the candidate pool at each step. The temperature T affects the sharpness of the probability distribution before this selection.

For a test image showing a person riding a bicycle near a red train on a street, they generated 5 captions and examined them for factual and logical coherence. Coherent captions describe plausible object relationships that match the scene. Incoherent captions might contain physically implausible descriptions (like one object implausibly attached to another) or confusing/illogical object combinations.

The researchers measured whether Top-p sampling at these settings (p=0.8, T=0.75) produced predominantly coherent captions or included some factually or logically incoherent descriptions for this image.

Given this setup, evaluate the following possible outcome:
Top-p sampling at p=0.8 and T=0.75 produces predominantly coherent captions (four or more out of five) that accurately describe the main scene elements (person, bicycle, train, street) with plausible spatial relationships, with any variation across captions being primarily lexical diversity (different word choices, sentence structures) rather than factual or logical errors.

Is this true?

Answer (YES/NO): NO